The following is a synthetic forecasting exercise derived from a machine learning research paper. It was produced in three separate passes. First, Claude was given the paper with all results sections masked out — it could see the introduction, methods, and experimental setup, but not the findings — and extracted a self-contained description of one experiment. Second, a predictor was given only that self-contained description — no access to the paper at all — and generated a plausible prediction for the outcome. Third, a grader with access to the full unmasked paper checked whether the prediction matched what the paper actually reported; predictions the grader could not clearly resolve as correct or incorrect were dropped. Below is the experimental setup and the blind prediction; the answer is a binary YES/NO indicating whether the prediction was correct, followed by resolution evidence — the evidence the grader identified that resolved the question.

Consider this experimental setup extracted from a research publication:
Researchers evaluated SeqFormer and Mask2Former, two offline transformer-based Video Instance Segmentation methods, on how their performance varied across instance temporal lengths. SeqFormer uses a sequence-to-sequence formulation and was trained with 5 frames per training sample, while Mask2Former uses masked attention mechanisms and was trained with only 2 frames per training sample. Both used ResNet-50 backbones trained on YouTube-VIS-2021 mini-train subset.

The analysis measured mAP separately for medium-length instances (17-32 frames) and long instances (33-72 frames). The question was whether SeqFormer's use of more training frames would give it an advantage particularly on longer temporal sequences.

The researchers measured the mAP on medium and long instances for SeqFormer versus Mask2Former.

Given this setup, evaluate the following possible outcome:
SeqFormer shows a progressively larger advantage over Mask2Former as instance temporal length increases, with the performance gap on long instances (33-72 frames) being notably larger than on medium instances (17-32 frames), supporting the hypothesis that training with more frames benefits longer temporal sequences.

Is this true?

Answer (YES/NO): NO